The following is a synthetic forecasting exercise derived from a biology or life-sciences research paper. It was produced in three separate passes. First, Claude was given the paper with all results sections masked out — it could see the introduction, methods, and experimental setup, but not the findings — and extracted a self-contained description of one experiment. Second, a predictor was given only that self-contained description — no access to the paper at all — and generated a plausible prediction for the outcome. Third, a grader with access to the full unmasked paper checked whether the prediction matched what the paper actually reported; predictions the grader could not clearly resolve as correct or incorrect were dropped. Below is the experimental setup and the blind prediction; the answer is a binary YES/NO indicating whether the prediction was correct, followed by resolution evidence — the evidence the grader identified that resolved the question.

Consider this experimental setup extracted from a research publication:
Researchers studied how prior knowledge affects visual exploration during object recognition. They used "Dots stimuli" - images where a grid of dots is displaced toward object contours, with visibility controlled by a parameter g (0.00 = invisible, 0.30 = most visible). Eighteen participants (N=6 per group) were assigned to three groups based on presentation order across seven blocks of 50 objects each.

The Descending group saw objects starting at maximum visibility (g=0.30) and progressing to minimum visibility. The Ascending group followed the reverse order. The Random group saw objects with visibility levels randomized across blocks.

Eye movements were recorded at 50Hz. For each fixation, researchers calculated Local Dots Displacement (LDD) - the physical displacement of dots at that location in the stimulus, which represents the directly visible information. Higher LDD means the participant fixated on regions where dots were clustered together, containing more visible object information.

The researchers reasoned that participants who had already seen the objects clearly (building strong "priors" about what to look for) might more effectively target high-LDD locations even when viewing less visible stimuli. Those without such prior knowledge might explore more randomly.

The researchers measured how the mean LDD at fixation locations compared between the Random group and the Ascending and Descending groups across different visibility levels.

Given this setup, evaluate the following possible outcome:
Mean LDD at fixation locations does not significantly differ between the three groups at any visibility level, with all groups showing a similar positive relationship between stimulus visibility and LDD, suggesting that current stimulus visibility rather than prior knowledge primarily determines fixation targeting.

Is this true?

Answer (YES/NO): YES